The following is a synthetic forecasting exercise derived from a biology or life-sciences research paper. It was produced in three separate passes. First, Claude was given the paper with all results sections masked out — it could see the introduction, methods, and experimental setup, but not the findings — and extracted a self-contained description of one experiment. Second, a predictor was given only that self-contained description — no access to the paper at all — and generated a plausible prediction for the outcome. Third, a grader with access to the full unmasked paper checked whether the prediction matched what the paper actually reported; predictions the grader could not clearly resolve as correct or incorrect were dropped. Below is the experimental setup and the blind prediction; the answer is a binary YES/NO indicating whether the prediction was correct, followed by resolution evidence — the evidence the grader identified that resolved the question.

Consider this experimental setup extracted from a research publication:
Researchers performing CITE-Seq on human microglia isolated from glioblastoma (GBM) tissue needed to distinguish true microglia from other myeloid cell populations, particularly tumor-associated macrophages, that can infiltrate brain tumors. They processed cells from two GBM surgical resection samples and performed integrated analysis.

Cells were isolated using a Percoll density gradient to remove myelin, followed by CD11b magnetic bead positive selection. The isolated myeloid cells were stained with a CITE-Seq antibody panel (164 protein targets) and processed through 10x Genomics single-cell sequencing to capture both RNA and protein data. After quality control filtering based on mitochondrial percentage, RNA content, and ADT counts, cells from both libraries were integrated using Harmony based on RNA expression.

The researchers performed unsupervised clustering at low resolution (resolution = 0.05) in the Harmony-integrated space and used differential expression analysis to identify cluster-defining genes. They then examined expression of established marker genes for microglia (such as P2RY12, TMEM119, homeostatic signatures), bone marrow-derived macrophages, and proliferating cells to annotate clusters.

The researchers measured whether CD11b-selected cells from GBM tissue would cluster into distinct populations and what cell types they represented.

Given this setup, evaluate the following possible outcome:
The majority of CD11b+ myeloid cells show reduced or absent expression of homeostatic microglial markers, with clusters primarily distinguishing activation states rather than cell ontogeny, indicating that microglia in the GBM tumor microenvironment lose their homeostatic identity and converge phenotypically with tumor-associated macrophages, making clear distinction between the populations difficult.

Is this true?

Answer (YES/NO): NO